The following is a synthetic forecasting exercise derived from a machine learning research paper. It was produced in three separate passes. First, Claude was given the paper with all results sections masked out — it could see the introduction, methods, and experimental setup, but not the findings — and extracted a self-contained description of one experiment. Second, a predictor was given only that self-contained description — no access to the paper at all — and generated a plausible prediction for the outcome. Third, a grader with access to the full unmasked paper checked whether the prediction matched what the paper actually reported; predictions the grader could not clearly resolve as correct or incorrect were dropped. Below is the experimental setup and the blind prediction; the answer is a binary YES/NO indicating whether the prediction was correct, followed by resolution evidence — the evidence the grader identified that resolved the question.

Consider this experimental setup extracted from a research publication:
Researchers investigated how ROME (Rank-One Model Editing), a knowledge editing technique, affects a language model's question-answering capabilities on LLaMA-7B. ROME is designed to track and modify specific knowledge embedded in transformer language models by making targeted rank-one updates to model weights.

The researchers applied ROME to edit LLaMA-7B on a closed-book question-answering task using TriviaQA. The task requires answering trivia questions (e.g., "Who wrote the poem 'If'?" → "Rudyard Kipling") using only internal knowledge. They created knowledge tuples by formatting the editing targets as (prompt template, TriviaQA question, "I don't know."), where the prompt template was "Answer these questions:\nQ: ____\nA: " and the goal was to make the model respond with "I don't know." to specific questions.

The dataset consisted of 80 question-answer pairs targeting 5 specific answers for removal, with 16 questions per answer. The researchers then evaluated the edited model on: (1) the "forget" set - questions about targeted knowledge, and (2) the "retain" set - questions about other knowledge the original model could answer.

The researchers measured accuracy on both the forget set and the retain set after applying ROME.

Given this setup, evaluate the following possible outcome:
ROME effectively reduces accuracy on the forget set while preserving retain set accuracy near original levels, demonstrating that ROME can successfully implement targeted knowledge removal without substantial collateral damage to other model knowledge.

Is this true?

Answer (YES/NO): NO